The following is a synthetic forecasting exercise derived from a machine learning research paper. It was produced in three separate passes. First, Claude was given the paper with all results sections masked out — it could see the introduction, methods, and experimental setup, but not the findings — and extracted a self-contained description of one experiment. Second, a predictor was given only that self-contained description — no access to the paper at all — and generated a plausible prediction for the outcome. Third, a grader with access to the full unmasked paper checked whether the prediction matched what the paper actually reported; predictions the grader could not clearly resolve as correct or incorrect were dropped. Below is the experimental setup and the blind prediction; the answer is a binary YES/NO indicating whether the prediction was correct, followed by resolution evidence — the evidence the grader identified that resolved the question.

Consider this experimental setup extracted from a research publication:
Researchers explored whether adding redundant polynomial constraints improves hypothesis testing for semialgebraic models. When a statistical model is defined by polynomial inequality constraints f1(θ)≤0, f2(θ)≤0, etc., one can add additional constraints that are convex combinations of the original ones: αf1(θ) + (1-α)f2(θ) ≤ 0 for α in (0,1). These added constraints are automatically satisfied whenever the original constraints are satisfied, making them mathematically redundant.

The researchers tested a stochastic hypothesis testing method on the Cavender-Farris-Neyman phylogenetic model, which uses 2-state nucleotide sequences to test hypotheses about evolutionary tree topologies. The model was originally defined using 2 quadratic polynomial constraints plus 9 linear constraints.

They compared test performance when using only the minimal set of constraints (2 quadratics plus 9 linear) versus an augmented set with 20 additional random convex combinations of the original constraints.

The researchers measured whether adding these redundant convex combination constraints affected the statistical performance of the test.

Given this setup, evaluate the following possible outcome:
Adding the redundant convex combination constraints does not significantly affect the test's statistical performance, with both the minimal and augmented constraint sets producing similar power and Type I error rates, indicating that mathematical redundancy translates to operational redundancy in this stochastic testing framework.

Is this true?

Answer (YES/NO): NO